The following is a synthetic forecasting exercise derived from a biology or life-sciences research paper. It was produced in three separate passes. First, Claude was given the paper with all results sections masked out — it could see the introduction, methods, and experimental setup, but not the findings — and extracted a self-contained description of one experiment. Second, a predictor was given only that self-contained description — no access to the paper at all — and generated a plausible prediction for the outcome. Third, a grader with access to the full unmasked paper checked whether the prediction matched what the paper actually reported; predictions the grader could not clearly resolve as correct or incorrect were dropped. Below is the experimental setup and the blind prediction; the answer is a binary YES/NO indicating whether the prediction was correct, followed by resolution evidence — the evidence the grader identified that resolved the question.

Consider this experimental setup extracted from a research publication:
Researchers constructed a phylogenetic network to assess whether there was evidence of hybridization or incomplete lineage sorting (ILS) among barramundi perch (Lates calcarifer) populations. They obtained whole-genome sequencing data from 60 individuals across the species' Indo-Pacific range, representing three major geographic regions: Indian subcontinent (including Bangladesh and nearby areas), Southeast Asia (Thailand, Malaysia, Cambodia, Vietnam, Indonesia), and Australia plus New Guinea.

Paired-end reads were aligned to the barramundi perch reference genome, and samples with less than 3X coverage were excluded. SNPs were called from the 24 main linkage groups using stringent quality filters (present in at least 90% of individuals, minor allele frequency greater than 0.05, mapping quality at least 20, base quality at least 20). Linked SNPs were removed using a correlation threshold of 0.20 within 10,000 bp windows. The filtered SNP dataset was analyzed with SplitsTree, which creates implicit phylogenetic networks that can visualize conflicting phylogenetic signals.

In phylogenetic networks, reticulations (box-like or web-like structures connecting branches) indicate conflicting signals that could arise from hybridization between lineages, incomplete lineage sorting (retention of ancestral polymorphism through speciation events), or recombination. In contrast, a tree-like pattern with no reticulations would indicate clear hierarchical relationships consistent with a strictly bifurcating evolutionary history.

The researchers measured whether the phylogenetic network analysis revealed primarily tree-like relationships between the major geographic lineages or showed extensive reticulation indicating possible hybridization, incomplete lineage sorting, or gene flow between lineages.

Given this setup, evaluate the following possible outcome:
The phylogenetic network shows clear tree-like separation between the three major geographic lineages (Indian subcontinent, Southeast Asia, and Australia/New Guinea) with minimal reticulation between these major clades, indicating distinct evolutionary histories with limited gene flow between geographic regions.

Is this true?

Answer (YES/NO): NO